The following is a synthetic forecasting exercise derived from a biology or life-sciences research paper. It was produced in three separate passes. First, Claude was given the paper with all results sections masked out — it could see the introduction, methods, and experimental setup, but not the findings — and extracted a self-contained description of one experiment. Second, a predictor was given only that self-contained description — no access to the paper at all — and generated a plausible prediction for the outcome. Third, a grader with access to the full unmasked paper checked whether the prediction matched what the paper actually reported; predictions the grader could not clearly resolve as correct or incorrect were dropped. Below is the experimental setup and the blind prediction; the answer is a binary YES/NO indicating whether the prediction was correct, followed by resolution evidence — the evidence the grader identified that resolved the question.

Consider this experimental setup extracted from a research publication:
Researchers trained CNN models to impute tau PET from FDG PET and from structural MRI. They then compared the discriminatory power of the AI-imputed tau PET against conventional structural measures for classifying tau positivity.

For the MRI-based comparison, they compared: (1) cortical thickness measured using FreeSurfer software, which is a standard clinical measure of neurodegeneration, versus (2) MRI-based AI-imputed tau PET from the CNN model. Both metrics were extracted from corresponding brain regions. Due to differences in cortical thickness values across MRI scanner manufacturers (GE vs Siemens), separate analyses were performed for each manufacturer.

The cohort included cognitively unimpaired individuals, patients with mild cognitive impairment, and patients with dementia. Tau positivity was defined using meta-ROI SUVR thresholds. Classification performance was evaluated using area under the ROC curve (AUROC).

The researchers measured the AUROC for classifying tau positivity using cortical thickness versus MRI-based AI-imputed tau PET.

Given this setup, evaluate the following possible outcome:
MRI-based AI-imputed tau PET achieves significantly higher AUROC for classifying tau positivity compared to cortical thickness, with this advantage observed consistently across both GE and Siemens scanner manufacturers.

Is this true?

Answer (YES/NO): NO